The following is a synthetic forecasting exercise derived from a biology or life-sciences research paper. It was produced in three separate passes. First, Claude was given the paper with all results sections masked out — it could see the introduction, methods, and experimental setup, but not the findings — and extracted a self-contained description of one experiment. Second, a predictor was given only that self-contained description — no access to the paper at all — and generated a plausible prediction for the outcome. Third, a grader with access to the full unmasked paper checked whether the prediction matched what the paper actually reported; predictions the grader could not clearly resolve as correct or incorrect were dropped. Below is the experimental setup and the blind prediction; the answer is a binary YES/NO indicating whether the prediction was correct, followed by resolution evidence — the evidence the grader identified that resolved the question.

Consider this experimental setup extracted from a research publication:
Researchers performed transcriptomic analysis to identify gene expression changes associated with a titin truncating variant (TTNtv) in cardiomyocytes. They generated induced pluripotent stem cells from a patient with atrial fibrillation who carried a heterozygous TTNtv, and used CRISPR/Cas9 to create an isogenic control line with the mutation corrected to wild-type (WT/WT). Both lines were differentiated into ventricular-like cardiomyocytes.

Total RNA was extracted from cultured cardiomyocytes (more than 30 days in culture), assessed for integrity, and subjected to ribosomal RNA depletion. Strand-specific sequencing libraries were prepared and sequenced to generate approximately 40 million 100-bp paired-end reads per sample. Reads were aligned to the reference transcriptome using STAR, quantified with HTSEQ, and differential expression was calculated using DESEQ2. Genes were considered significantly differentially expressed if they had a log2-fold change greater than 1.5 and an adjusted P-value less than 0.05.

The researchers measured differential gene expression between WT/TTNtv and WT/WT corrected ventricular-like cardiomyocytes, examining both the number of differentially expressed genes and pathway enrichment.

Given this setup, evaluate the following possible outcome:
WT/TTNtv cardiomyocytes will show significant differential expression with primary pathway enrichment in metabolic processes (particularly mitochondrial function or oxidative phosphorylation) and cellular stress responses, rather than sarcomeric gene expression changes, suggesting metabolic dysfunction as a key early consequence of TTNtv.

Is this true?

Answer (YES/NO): NO